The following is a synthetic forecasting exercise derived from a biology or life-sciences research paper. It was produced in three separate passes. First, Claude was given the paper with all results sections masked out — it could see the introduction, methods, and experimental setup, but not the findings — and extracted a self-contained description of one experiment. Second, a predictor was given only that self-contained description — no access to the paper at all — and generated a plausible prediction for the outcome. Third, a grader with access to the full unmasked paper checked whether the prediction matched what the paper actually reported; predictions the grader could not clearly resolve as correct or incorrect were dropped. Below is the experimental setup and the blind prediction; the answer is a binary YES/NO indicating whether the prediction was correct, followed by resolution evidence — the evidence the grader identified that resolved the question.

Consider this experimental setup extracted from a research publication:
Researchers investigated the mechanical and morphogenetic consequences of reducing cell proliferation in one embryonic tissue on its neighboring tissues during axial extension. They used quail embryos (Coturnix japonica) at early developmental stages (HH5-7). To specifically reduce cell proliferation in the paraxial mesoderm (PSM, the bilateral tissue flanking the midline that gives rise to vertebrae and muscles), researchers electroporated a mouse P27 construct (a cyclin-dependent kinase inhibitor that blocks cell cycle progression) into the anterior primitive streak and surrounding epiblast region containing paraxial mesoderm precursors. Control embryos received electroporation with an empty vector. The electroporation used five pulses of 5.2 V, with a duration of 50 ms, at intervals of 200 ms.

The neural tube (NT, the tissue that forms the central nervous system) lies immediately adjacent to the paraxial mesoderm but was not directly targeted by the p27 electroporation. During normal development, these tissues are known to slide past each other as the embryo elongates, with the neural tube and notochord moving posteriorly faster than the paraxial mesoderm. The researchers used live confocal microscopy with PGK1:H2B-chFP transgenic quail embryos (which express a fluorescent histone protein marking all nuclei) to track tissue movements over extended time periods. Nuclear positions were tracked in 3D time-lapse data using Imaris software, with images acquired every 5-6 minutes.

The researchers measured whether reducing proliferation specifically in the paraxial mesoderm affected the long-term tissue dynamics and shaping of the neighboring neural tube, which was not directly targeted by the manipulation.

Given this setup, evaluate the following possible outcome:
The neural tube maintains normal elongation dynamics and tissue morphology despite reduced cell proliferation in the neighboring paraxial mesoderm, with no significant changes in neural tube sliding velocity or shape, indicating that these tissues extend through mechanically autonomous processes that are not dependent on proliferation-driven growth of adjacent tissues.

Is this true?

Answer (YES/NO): NO